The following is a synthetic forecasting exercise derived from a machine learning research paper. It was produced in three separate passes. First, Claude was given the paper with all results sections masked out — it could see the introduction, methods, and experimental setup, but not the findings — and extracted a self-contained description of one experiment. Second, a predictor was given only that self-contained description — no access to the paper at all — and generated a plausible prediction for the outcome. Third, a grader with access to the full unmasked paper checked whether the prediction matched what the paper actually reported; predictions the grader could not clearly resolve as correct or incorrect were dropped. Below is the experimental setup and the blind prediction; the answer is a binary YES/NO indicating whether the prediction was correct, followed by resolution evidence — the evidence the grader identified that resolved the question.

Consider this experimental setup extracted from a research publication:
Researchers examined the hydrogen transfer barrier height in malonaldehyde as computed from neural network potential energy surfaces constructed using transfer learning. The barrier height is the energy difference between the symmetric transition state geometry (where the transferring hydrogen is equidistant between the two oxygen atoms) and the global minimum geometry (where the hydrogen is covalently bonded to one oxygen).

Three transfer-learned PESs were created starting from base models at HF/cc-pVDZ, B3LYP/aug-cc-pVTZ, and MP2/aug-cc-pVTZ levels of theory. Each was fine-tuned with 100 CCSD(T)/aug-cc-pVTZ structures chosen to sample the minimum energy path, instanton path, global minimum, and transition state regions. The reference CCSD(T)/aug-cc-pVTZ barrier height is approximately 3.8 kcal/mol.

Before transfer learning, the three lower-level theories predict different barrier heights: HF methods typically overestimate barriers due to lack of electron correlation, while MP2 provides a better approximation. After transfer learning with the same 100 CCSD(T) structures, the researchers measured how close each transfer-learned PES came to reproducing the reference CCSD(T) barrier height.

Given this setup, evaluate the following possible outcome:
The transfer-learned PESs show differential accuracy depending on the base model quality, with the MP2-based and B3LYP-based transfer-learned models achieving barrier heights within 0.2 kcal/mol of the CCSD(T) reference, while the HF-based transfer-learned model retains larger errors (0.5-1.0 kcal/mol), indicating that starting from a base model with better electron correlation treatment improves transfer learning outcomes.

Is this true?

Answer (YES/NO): NO